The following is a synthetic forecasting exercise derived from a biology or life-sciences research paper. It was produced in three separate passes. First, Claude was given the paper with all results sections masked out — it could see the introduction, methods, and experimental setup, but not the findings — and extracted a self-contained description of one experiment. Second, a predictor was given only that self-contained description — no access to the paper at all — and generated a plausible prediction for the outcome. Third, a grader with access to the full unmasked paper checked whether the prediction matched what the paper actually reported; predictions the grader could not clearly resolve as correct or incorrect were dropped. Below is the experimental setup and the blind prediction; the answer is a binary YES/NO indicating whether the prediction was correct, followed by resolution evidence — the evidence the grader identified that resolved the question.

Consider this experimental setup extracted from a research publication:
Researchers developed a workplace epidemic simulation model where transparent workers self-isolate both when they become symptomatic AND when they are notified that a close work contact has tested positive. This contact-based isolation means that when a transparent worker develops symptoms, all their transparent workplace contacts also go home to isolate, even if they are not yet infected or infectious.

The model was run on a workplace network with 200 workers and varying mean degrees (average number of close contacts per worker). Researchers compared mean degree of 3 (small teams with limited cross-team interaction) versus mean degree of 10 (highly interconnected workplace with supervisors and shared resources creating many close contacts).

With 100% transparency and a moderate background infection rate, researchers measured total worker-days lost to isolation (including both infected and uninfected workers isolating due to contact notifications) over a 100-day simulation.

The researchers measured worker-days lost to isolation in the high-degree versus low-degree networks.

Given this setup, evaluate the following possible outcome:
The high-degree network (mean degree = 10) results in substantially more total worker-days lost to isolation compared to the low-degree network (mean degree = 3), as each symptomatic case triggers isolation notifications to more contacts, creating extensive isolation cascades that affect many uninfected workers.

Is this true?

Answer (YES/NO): YES